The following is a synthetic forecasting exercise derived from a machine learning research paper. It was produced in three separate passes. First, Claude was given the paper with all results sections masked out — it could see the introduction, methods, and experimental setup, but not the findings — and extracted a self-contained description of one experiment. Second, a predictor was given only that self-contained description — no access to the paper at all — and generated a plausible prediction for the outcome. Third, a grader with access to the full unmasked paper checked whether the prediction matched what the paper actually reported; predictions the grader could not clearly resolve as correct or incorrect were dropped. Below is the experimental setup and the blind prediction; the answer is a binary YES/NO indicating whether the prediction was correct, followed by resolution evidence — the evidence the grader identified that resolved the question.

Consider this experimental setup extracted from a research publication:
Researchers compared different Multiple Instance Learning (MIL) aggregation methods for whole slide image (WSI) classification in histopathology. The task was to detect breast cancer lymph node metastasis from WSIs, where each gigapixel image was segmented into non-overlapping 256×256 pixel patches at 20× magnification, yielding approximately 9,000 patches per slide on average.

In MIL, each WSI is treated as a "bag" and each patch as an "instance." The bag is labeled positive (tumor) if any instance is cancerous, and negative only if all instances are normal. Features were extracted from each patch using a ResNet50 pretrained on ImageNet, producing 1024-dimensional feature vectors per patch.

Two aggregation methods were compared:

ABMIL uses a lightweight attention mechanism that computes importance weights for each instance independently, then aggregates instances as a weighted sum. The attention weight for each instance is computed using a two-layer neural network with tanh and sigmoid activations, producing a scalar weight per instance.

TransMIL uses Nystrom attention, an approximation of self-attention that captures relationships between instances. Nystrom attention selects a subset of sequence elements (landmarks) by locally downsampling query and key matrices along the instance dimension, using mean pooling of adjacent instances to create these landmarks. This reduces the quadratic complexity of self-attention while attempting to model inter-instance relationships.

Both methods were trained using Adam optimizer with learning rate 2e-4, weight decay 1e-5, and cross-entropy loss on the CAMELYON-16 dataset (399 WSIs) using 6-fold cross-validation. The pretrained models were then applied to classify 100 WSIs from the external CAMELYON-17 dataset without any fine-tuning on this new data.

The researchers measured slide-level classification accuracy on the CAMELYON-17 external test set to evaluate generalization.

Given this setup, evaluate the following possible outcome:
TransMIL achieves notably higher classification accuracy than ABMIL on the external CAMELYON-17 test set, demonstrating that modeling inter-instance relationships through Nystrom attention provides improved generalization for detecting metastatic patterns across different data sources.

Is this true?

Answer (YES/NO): NO